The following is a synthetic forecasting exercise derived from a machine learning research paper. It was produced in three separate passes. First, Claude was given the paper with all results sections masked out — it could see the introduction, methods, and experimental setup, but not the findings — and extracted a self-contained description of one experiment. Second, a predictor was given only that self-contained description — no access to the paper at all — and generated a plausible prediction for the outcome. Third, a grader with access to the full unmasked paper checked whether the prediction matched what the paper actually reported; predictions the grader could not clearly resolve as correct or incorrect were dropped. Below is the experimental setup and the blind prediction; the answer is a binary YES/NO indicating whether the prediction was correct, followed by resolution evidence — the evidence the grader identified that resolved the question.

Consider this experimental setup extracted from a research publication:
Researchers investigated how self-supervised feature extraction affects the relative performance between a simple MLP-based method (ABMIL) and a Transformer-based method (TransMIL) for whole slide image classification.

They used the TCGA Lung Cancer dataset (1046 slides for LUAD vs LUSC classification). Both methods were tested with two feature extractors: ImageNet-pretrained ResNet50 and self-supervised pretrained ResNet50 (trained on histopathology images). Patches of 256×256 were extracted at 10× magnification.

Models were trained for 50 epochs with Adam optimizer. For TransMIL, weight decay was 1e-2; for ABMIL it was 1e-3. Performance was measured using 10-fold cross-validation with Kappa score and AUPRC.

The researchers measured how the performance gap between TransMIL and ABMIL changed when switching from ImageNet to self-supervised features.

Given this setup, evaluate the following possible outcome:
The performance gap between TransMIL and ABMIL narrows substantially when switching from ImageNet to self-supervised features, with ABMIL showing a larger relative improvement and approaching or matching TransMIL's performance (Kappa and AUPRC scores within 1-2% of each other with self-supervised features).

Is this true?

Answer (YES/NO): YES